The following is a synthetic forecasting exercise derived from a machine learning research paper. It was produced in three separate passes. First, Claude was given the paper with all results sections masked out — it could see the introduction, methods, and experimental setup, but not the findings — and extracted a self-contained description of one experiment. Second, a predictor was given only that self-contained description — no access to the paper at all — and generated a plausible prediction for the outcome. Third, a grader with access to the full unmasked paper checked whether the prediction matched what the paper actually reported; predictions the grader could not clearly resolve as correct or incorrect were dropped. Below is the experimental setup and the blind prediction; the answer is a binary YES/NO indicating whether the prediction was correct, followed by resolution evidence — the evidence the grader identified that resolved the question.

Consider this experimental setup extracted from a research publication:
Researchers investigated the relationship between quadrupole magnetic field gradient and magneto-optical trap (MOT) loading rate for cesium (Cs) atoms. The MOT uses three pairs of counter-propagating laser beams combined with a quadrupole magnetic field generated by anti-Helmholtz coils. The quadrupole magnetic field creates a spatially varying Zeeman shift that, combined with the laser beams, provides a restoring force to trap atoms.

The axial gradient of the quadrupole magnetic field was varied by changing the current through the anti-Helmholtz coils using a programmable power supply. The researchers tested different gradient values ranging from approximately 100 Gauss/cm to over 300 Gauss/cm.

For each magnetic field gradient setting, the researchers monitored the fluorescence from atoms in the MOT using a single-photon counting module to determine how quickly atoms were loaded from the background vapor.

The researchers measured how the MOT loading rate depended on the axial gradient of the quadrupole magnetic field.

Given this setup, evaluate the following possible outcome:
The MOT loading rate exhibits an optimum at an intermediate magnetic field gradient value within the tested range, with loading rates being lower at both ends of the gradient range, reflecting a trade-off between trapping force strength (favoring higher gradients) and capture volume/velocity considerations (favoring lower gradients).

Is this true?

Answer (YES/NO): NO